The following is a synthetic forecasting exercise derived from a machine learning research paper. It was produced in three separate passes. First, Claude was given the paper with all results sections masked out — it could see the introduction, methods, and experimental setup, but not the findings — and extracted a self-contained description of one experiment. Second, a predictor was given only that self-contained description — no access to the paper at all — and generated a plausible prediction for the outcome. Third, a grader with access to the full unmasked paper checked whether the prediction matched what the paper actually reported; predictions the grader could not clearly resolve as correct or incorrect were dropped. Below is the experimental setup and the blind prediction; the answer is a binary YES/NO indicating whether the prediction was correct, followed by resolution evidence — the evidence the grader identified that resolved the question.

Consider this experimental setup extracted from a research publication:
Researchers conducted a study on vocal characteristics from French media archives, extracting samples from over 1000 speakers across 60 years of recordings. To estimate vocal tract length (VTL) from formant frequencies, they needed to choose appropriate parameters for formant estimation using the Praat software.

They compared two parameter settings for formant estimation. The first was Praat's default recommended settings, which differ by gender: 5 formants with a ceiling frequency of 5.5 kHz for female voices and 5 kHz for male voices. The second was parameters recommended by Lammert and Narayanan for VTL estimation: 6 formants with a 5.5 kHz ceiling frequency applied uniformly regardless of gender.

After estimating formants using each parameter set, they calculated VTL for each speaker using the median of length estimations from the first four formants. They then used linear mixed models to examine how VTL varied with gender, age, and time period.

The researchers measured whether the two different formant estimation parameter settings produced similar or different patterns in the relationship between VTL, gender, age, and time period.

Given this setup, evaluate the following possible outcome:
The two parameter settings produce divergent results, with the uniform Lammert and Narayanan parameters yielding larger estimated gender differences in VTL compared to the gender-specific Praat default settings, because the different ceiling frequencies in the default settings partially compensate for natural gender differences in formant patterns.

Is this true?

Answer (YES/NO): NO